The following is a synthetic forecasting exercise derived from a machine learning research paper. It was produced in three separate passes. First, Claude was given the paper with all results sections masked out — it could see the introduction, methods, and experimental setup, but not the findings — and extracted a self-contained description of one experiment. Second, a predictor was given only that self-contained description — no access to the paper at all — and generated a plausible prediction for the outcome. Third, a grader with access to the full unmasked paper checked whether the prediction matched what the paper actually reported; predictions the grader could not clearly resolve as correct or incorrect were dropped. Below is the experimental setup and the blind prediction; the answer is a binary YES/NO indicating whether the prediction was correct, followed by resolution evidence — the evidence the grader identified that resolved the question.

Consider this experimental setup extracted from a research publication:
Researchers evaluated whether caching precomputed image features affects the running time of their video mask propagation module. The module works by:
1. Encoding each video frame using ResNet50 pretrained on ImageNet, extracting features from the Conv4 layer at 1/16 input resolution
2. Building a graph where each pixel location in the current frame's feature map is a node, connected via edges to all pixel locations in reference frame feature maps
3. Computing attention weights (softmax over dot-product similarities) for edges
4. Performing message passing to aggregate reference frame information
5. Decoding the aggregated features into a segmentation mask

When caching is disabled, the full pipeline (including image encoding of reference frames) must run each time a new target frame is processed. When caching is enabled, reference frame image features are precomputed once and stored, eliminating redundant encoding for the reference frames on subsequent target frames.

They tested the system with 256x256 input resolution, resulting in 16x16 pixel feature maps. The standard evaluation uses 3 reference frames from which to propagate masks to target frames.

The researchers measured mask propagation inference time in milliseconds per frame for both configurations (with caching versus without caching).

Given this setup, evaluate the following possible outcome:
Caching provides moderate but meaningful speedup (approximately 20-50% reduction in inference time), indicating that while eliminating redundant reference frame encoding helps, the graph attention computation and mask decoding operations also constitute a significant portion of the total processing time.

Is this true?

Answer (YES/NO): NO